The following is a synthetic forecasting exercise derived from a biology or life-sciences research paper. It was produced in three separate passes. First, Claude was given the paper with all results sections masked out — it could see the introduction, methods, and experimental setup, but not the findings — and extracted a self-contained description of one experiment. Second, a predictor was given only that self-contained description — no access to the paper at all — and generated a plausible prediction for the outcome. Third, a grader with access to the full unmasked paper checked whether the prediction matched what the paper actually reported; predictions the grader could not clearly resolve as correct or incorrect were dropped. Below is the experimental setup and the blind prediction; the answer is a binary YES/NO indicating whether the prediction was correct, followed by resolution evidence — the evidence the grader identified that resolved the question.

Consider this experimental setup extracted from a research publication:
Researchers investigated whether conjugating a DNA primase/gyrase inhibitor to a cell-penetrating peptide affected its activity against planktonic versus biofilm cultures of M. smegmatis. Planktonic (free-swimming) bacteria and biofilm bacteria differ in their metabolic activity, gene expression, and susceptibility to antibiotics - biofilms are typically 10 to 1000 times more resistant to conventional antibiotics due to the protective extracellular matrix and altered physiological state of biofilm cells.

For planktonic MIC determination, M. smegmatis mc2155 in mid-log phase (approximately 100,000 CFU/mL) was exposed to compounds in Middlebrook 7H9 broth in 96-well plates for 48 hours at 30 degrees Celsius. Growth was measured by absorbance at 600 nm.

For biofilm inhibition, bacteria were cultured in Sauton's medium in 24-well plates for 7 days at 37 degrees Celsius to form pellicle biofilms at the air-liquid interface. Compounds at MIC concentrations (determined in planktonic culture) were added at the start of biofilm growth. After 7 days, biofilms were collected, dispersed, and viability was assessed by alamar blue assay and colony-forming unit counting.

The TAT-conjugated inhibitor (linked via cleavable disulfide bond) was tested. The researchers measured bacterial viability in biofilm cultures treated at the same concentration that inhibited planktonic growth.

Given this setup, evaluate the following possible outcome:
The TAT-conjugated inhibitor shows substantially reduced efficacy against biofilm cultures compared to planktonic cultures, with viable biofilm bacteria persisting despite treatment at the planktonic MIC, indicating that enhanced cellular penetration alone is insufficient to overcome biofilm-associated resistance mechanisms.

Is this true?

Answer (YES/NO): NO